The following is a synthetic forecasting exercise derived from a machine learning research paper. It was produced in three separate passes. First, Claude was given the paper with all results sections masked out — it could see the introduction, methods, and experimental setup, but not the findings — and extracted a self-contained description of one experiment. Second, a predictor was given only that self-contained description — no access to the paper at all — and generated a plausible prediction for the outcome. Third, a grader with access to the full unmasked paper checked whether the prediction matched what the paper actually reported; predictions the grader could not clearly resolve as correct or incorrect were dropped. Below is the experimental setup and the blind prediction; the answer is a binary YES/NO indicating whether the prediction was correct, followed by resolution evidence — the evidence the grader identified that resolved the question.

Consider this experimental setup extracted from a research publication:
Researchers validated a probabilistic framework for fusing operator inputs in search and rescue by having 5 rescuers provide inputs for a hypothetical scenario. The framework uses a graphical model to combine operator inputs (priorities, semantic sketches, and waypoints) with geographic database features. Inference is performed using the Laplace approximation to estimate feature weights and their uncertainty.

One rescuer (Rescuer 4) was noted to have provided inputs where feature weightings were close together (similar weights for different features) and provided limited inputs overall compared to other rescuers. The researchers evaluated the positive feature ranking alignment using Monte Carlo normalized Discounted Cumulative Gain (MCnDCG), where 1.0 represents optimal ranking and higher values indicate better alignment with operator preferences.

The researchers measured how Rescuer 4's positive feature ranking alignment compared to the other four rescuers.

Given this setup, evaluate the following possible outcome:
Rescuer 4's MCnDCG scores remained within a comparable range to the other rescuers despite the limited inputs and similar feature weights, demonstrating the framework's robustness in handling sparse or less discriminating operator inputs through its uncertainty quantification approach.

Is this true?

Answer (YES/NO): NO